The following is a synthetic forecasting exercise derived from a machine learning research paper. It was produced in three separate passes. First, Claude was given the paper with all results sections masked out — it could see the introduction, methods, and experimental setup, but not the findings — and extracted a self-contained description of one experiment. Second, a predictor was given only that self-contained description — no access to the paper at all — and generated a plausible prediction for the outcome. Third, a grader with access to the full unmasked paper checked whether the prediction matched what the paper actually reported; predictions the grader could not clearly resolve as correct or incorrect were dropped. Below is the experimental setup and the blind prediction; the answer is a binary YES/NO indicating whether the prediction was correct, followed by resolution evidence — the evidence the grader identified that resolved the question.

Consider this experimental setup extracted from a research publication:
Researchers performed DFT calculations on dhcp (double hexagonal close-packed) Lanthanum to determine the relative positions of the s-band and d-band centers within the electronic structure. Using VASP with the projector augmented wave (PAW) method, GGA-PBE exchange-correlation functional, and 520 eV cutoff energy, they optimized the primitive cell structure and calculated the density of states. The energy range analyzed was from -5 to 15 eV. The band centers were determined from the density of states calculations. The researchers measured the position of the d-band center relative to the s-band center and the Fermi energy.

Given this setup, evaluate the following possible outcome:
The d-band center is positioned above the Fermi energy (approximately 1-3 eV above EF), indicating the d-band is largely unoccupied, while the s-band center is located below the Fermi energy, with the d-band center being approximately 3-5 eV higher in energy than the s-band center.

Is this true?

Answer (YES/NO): NO